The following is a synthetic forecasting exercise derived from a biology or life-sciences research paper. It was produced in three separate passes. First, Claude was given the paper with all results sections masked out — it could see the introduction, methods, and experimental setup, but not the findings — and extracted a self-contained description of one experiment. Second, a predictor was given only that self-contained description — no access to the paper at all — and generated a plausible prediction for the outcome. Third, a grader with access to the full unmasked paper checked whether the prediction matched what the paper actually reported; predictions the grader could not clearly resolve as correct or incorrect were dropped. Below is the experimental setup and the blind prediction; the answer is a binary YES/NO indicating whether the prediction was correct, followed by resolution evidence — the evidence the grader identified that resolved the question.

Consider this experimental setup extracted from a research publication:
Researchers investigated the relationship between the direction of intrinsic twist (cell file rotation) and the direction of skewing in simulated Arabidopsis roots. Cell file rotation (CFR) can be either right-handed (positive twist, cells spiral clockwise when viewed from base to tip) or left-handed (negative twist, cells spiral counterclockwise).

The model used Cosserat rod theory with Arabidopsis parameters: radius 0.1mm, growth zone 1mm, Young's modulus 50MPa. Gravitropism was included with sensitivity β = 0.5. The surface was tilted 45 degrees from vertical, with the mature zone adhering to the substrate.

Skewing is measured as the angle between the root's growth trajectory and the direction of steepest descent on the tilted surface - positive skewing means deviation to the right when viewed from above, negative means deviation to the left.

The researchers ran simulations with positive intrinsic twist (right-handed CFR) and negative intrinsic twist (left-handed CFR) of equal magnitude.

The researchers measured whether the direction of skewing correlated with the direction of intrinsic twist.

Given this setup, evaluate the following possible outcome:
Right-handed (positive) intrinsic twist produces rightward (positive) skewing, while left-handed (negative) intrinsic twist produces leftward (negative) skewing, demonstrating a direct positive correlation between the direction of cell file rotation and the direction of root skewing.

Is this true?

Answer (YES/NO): YES